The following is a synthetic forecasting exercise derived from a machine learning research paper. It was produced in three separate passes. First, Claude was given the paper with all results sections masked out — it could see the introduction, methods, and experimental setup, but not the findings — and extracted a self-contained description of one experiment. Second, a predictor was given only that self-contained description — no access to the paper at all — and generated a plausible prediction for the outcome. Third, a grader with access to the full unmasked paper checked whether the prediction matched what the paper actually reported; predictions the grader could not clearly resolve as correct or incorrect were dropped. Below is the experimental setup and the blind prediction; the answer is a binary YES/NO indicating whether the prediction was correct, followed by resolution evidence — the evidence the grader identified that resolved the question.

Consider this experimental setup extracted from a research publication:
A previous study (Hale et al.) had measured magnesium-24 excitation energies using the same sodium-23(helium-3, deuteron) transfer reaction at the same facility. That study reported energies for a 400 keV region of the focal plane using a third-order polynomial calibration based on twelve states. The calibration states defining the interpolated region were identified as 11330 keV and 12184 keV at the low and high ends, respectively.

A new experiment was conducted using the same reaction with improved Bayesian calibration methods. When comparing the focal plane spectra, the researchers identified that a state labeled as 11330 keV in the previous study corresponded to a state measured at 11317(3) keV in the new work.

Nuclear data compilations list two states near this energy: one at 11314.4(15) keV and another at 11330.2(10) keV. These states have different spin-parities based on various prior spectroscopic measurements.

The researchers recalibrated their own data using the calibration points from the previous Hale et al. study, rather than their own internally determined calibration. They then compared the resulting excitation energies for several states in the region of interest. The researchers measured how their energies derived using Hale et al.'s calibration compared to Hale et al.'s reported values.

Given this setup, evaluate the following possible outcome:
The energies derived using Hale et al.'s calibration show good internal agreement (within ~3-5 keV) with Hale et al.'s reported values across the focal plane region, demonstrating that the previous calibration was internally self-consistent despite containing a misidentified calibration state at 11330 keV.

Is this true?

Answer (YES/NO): YES